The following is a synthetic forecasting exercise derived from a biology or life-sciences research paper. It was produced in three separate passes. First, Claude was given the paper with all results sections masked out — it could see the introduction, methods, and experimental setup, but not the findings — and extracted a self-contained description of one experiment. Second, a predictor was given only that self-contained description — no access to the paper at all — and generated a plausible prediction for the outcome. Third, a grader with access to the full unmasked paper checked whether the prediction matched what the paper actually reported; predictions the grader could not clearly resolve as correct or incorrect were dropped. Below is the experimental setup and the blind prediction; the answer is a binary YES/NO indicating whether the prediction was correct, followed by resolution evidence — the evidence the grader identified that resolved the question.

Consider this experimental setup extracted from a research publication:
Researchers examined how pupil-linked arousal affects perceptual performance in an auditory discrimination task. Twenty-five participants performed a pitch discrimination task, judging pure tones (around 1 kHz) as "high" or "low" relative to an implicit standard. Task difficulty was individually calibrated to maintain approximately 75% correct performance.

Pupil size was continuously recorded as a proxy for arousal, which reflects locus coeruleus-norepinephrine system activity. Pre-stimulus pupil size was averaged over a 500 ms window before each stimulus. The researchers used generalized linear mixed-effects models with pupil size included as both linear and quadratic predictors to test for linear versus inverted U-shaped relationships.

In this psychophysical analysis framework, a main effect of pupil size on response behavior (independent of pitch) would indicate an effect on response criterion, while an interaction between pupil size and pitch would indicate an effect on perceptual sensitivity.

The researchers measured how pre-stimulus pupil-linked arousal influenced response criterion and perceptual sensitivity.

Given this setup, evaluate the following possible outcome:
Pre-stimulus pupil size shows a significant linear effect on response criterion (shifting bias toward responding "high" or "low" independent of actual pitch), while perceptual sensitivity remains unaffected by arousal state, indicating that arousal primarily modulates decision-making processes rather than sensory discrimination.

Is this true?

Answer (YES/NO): NO